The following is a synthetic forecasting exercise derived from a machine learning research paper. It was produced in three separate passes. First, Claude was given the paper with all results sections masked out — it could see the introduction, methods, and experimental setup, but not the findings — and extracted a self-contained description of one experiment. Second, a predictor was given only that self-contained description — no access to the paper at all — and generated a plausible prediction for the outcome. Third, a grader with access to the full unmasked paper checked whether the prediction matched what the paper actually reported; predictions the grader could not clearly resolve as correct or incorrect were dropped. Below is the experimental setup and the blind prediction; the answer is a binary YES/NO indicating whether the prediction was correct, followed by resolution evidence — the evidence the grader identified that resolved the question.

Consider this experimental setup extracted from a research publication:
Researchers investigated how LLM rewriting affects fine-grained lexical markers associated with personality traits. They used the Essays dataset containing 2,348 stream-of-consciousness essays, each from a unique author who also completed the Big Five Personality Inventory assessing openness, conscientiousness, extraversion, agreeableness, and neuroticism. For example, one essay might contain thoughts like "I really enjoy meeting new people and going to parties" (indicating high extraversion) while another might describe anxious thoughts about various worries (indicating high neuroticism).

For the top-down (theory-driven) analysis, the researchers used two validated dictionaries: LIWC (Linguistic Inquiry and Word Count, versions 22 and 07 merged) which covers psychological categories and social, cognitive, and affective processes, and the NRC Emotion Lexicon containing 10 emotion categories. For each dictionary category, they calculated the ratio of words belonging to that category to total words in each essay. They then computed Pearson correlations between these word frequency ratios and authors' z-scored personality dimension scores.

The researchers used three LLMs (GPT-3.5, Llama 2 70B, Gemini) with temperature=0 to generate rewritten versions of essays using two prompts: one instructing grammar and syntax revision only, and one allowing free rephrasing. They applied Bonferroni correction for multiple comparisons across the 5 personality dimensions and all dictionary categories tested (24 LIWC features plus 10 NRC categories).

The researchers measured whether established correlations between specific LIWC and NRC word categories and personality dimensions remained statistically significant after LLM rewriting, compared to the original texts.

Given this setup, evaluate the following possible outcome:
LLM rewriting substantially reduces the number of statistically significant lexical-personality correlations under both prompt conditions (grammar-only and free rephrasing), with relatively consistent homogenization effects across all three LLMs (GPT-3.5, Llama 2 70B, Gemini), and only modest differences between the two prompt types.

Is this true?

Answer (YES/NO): NO